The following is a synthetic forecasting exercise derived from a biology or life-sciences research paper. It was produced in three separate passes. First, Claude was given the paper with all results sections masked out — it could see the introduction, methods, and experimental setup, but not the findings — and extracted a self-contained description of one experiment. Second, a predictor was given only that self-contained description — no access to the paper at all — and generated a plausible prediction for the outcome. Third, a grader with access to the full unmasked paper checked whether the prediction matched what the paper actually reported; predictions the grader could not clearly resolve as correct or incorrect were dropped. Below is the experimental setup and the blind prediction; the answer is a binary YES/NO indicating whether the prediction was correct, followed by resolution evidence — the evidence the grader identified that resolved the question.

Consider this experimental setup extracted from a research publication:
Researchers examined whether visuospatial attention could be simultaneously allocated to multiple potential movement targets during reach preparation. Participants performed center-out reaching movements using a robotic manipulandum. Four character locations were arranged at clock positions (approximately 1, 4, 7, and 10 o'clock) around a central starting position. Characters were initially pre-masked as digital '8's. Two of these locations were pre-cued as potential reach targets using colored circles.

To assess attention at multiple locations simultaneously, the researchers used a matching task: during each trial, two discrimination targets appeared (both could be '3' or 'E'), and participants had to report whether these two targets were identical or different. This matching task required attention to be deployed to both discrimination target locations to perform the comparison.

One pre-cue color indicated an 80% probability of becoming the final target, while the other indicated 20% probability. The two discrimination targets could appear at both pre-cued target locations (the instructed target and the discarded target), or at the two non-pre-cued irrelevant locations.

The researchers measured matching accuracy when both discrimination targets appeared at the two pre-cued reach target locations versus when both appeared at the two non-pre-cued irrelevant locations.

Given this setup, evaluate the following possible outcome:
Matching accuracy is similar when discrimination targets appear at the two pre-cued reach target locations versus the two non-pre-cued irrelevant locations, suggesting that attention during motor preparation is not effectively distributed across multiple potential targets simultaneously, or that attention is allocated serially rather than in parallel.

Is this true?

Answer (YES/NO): NO